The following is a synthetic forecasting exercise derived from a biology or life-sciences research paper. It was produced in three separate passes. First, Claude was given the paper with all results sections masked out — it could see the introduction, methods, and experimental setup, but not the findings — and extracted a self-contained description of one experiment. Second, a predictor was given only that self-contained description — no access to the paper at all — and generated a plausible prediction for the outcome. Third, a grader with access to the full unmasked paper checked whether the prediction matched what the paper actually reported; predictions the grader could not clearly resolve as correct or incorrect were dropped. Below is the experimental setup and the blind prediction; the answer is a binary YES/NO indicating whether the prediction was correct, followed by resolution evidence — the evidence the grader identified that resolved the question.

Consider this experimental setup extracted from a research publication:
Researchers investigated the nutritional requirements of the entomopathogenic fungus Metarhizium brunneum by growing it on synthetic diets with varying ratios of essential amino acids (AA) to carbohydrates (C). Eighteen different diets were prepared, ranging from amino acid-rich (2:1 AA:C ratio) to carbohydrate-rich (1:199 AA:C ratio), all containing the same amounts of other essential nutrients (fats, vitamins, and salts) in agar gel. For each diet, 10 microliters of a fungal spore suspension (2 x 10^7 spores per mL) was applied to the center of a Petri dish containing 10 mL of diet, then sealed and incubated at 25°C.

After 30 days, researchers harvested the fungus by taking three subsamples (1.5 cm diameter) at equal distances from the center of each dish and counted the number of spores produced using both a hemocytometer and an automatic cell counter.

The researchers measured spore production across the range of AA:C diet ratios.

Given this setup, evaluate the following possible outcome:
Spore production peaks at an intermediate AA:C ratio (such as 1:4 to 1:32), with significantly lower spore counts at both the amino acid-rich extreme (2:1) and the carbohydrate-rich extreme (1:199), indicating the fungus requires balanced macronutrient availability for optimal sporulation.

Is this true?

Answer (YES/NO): YES